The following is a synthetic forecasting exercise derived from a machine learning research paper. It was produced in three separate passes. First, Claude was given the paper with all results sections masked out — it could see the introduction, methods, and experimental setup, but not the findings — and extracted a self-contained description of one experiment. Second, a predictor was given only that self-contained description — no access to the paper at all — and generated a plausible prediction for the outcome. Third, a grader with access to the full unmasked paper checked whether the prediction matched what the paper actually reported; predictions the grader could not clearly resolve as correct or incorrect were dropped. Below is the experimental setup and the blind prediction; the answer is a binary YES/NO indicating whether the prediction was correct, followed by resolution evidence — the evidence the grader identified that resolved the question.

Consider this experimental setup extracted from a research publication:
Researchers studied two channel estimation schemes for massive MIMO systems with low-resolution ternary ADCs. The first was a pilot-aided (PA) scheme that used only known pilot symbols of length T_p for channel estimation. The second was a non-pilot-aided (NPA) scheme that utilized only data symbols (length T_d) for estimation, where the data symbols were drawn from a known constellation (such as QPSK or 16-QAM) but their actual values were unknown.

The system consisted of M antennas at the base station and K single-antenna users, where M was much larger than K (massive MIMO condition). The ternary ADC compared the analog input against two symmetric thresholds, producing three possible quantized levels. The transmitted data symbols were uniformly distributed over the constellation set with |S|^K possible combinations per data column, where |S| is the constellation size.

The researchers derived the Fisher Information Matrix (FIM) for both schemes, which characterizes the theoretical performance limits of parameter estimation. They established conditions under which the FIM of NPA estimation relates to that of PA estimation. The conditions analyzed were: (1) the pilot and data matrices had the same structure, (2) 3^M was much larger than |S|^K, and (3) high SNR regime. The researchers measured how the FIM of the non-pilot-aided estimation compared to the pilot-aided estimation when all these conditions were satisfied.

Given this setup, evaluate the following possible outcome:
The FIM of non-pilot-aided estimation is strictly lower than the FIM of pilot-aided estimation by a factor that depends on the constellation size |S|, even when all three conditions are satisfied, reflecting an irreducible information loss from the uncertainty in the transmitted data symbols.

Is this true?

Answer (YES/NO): NO